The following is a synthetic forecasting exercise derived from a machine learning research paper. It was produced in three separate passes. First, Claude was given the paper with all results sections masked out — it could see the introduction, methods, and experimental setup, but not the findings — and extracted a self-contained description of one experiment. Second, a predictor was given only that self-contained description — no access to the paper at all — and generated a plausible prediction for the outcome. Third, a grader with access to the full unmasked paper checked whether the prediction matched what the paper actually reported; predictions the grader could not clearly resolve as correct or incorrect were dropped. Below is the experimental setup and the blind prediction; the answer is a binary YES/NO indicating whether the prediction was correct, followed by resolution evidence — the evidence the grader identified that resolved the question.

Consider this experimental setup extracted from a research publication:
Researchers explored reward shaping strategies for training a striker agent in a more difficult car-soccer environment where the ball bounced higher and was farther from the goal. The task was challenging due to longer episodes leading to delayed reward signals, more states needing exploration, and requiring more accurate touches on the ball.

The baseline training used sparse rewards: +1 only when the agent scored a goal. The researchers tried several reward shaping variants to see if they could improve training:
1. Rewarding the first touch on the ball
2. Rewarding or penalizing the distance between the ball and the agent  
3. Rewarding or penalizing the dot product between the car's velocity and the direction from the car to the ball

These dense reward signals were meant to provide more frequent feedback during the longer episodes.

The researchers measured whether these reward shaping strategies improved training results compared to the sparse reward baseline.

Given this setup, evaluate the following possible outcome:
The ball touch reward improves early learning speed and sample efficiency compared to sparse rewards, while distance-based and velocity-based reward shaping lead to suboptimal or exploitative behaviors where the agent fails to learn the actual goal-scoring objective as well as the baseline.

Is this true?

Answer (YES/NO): NO